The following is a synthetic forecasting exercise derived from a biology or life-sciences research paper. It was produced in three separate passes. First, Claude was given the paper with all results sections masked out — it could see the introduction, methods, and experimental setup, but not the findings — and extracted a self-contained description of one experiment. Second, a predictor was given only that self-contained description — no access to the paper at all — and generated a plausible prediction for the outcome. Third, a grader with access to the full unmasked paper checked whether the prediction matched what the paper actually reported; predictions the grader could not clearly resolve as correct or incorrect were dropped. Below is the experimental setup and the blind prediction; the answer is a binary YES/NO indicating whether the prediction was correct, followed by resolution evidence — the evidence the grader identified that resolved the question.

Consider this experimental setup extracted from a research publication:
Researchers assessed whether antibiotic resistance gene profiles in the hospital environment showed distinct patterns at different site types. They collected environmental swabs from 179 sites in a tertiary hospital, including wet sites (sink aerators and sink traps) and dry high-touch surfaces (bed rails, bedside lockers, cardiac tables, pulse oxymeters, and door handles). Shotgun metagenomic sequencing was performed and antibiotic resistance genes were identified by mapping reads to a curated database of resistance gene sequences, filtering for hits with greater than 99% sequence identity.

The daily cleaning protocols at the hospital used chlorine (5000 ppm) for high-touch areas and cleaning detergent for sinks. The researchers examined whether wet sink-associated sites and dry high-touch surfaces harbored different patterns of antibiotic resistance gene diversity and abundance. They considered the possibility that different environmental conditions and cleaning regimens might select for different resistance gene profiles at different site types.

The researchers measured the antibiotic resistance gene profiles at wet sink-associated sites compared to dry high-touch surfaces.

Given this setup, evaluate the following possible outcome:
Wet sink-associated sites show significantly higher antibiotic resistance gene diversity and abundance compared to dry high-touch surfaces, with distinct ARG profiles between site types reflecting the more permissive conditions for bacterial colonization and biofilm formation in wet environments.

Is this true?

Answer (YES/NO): NO